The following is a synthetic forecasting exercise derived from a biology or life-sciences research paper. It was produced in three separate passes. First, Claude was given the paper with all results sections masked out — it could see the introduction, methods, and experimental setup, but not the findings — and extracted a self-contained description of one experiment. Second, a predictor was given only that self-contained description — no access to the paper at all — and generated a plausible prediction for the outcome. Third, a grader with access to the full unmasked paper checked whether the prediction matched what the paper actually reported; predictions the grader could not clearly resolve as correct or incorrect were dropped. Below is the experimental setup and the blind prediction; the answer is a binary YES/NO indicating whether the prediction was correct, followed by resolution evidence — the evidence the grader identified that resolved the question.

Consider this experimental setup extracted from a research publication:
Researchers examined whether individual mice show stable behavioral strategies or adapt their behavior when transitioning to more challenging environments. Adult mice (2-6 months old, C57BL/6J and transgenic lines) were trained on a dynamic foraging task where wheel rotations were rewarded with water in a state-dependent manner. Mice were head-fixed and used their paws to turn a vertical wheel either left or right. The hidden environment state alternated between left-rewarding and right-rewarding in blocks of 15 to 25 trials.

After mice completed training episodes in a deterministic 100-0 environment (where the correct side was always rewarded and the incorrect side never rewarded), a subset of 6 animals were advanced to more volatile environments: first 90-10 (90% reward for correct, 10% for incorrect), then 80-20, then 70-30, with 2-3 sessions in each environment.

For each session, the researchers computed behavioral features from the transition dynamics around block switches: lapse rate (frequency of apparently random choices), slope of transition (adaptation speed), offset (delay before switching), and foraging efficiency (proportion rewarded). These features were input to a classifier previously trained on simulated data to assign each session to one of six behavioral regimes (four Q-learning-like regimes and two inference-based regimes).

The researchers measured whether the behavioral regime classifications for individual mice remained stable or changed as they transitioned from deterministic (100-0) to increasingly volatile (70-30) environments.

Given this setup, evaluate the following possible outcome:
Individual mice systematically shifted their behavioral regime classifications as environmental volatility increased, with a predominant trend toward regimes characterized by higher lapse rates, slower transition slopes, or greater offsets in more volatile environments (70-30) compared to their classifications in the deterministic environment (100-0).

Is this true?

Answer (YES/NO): NO